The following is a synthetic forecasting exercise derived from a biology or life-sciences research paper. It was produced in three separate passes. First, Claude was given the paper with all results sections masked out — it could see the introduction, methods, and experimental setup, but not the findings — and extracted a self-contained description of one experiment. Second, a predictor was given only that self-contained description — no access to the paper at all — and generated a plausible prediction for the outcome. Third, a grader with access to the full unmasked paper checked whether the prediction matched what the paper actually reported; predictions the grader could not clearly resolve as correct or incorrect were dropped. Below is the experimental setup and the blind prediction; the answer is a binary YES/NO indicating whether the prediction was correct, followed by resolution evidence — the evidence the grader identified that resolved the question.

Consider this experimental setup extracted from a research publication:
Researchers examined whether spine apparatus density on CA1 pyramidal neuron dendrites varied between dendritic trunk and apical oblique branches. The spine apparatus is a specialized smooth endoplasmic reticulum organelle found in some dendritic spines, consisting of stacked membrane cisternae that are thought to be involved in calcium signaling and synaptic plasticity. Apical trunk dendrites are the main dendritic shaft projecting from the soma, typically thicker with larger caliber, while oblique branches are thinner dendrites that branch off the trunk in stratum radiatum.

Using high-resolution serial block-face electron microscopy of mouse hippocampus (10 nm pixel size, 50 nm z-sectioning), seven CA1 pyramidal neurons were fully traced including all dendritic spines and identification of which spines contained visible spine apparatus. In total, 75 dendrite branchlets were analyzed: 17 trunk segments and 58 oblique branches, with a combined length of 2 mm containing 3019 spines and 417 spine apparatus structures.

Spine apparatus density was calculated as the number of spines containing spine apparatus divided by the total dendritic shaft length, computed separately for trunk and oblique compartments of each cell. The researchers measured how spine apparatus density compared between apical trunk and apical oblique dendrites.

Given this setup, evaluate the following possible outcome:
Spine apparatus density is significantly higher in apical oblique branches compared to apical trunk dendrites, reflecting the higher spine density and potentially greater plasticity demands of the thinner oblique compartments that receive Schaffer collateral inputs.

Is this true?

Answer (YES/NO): YES